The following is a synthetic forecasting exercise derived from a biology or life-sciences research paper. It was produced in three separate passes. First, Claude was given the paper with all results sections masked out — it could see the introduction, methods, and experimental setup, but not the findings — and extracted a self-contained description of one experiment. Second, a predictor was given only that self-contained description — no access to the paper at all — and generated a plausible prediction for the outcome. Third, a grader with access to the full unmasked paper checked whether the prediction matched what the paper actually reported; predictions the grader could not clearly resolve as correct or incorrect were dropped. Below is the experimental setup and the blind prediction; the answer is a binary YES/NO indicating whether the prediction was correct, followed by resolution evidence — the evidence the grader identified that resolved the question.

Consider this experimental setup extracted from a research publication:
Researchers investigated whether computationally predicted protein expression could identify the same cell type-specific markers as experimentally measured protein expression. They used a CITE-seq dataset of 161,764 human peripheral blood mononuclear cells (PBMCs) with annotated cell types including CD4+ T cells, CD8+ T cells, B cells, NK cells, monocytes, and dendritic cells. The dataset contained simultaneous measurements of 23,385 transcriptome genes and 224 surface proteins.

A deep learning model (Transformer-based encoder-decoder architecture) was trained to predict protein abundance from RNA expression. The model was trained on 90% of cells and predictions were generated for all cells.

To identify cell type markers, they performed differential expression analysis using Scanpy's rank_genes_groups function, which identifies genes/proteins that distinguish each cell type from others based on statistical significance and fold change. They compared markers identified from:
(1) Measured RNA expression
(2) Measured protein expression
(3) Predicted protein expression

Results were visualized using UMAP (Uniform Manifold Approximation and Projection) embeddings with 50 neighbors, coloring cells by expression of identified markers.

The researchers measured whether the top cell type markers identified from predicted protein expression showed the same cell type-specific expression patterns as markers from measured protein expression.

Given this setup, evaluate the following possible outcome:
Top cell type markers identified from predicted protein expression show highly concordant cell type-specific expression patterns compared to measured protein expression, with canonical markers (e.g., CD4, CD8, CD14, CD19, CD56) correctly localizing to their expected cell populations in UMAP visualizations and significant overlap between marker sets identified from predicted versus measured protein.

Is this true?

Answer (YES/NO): YES